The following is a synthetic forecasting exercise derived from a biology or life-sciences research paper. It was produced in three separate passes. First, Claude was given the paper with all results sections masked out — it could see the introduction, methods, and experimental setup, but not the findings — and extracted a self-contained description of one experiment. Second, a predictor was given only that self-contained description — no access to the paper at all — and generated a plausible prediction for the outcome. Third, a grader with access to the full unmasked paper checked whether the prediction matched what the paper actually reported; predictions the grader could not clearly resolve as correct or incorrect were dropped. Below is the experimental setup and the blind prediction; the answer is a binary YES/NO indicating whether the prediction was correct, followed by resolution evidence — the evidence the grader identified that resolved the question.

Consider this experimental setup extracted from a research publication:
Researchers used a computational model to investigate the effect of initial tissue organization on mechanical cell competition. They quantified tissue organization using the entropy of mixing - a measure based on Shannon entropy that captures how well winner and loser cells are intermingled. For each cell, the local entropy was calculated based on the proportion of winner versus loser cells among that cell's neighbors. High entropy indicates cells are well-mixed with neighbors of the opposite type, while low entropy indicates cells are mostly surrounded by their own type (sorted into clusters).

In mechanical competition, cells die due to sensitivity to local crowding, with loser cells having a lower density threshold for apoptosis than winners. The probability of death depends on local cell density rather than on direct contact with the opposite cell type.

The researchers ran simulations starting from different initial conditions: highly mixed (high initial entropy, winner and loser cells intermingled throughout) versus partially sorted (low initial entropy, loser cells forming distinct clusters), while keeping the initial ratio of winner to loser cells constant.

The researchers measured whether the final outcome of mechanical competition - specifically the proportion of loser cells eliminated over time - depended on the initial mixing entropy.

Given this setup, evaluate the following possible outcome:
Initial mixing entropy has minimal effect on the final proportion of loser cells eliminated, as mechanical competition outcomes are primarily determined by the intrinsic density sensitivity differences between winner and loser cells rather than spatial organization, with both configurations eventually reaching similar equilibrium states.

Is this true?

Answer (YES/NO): YES